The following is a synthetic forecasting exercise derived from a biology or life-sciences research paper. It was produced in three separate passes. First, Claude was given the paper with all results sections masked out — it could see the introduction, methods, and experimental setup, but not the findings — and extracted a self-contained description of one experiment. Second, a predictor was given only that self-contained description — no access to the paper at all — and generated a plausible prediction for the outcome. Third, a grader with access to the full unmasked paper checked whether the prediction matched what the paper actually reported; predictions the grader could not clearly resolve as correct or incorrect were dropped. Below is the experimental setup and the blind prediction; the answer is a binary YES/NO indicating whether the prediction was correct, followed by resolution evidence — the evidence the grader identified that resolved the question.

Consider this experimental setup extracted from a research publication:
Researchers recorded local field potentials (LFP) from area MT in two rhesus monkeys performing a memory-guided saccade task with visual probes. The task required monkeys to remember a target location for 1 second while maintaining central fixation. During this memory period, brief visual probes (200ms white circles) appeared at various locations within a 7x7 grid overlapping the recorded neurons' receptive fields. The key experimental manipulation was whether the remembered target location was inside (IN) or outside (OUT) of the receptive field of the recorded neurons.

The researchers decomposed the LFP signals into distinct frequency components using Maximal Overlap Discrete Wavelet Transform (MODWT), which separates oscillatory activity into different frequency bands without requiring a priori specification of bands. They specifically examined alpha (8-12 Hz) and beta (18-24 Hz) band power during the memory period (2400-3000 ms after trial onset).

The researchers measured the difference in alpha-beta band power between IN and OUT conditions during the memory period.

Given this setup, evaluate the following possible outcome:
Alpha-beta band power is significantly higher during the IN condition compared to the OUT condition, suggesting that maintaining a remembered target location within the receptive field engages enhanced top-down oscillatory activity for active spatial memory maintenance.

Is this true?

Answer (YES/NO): YES